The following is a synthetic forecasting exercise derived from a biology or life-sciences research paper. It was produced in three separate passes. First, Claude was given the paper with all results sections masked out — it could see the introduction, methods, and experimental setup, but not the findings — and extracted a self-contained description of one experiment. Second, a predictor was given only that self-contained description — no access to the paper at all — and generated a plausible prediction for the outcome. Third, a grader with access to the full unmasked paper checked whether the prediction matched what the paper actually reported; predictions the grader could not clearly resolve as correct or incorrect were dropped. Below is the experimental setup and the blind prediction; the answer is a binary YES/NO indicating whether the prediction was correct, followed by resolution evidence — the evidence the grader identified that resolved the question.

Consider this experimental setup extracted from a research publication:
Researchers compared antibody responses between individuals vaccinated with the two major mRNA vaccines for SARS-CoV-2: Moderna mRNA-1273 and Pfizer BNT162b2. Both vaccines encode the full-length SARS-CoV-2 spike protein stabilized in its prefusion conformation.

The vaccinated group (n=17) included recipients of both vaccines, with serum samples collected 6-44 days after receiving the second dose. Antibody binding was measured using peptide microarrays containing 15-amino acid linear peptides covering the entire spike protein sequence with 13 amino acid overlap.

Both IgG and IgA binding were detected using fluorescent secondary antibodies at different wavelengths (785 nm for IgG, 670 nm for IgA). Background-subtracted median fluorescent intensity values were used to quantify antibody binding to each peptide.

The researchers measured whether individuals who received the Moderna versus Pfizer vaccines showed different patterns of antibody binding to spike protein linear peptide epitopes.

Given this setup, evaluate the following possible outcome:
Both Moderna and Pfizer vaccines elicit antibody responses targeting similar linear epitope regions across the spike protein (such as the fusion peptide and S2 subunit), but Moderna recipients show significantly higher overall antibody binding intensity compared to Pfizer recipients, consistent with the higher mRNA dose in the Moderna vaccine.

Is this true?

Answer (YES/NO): NO